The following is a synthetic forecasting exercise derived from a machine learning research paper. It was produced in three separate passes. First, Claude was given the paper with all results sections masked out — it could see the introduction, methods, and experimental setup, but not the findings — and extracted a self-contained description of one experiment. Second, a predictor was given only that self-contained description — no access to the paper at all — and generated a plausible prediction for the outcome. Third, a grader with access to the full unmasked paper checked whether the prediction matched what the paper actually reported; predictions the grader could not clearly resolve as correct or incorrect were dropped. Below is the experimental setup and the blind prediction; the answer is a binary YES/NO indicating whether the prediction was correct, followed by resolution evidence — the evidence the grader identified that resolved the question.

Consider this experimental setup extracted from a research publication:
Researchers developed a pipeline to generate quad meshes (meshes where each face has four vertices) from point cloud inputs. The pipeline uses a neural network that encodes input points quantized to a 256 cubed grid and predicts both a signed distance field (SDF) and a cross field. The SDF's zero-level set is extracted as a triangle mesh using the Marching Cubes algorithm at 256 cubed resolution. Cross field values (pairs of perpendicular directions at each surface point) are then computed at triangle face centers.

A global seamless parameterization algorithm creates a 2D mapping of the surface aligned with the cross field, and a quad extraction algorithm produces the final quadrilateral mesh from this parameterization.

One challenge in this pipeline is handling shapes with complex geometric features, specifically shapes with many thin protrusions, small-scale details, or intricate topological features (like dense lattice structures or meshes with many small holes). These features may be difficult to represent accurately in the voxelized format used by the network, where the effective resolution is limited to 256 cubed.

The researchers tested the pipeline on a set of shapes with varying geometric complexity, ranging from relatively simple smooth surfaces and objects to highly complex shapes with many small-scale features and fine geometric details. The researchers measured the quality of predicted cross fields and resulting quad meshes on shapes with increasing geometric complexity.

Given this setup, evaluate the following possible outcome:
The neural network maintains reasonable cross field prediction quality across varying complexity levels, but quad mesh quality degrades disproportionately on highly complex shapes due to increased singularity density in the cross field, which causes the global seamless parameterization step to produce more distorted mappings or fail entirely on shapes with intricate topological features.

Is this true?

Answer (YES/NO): NO